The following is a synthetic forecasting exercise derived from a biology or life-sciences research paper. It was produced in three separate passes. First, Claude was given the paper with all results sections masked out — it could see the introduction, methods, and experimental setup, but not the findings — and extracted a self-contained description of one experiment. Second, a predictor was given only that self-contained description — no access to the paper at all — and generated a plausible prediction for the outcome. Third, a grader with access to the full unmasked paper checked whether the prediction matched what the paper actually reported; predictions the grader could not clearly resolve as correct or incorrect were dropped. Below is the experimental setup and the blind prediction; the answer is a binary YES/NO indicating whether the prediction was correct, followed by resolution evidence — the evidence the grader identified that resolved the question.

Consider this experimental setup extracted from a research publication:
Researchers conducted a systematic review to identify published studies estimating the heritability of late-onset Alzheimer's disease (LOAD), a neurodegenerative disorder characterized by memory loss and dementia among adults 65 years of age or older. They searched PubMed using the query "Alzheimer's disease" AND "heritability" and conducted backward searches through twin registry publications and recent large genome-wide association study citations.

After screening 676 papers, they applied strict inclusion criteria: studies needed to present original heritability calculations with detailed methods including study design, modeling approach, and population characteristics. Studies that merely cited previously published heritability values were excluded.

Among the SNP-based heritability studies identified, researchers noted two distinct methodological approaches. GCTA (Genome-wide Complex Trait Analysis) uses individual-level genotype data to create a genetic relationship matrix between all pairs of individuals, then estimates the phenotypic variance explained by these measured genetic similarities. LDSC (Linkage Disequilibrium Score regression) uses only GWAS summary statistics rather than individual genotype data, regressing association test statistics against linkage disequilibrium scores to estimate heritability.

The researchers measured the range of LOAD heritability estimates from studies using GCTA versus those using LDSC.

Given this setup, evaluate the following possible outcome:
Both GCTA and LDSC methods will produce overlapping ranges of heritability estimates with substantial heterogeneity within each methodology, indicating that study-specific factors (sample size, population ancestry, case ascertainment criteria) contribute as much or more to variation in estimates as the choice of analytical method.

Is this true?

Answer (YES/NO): NO